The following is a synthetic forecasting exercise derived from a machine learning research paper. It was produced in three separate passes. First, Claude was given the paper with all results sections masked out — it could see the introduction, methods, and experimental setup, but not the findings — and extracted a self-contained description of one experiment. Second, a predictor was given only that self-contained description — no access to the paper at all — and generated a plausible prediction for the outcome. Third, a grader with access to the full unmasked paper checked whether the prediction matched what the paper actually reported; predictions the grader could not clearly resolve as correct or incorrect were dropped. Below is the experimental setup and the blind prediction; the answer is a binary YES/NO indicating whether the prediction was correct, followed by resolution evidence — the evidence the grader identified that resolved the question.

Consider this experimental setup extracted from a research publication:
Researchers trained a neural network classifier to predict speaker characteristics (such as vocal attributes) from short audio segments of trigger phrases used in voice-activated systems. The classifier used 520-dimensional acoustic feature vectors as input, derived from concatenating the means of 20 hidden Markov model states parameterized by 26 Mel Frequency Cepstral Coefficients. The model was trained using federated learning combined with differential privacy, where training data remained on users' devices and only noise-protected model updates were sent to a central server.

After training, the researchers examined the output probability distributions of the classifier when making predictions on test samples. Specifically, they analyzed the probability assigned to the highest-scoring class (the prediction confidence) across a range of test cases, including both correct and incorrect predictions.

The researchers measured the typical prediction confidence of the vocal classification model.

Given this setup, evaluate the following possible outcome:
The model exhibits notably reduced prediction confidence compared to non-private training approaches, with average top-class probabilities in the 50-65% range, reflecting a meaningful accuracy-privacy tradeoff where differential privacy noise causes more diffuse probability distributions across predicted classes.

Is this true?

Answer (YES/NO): NO